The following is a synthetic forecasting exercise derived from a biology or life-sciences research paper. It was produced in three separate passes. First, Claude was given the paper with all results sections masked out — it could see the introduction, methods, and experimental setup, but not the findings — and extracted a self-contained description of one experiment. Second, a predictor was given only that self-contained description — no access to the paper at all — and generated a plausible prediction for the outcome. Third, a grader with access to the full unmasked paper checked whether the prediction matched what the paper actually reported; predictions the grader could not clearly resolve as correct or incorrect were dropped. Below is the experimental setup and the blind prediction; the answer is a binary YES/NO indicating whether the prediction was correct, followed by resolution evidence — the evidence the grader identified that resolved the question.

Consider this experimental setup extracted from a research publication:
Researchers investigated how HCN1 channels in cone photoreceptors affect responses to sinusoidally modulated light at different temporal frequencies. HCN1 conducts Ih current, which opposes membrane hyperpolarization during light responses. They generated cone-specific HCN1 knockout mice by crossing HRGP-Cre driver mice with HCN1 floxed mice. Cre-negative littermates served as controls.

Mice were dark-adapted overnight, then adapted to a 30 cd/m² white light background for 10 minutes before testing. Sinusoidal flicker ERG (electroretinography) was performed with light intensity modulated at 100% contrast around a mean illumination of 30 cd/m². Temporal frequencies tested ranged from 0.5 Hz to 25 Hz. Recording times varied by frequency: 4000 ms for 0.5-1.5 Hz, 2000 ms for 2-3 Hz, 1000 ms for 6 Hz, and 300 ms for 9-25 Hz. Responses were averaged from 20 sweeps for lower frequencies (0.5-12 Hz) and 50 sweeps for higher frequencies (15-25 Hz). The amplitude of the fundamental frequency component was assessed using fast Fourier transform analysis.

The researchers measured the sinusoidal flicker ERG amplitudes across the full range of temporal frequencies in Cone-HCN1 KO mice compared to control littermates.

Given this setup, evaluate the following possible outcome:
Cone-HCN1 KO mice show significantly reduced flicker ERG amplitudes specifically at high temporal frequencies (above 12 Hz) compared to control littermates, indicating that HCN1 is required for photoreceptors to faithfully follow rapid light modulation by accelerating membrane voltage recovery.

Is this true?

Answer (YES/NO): NO